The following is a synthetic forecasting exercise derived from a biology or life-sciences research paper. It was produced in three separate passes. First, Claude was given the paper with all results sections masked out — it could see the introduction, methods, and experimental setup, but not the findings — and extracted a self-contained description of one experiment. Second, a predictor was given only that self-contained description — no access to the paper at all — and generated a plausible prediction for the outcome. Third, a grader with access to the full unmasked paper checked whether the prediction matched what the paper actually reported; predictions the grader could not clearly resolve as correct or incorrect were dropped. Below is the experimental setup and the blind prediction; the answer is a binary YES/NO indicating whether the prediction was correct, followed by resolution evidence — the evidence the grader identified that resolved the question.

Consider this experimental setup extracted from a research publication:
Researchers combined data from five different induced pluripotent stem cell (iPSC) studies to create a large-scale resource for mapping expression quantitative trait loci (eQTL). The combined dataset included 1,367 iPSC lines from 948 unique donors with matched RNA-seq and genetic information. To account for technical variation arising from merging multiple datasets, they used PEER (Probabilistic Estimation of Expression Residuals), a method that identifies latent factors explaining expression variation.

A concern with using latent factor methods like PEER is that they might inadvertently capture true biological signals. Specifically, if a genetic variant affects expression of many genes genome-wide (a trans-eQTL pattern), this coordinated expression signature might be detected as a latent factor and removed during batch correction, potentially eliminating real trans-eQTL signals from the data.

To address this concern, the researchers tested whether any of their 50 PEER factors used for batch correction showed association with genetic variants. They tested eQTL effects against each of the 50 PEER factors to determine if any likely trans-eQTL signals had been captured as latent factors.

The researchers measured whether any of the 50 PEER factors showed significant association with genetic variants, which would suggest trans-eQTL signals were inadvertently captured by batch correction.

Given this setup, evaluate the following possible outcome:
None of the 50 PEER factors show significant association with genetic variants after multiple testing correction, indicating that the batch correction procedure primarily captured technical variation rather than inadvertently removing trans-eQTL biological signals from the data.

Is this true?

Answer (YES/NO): YES